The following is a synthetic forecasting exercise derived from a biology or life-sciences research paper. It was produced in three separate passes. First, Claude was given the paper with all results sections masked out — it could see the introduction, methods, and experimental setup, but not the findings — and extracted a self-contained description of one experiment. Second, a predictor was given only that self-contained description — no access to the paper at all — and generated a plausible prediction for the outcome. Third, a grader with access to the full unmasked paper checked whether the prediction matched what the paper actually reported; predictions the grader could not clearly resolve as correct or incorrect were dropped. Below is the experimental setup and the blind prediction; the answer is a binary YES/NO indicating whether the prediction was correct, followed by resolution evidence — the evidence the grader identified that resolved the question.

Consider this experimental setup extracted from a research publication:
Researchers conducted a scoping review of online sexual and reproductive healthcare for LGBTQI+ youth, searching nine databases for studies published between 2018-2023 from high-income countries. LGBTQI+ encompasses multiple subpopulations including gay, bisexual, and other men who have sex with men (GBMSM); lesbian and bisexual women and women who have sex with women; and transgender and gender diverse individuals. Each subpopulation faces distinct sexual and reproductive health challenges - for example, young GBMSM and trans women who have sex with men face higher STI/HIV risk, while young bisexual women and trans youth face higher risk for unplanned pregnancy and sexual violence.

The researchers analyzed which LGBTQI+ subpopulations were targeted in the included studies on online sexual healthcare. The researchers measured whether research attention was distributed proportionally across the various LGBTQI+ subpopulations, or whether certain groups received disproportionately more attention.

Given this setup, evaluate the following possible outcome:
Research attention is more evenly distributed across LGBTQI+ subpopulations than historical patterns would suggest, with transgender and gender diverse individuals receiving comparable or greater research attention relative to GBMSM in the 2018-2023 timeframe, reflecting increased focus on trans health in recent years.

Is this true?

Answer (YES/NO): NO